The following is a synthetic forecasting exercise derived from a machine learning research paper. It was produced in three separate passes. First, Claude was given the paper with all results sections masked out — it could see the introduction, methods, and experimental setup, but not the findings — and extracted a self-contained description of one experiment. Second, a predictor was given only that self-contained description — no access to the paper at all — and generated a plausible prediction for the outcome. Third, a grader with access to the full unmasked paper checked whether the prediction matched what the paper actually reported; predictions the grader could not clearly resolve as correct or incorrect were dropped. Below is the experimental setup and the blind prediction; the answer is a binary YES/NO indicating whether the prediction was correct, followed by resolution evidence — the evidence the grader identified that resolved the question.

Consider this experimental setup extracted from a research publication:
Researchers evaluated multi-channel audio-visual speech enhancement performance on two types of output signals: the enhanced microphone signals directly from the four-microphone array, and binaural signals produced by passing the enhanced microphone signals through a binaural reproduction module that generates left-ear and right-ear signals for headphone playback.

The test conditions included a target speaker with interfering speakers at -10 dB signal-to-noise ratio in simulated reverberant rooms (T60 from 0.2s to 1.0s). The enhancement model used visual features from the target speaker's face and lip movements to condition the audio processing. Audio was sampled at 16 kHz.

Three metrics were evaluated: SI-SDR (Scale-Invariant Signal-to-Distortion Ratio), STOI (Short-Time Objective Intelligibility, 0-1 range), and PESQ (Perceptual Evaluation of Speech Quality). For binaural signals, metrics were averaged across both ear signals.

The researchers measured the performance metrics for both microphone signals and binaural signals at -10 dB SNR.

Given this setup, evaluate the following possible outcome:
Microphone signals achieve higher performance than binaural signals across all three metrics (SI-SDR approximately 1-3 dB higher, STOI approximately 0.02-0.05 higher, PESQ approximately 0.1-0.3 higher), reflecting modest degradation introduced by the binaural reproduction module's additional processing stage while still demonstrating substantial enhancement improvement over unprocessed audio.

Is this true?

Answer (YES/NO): NO